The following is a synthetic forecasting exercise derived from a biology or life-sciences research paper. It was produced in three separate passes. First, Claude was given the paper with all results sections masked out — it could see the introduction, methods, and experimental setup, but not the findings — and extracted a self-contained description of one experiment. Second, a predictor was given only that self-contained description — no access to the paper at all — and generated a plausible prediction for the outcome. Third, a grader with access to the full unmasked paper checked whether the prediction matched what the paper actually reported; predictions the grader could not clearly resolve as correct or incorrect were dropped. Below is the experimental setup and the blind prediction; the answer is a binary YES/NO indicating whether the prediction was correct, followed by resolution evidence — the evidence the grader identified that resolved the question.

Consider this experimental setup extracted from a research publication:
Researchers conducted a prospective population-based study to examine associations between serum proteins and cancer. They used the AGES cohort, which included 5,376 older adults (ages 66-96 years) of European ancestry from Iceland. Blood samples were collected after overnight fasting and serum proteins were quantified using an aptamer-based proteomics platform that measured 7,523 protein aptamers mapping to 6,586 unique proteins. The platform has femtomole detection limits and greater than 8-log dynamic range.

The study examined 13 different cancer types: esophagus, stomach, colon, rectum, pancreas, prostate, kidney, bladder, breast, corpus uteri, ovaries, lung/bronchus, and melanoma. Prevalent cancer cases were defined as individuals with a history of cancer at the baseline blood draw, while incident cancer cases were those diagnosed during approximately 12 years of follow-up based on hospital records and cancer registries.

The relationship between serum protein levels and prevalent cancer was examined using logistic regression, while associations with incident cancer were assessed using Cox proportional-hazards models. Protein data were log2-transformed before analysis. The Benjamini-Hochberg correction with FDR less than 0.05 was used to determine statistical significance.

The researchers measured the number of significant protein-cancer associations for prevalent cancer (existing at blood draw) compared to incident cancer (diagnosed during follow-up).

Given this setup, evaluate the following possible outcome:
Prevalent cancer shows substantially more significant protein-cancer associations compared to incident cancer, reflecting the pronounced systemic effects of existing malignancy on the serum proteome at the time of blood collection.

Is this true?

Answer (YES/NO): NO